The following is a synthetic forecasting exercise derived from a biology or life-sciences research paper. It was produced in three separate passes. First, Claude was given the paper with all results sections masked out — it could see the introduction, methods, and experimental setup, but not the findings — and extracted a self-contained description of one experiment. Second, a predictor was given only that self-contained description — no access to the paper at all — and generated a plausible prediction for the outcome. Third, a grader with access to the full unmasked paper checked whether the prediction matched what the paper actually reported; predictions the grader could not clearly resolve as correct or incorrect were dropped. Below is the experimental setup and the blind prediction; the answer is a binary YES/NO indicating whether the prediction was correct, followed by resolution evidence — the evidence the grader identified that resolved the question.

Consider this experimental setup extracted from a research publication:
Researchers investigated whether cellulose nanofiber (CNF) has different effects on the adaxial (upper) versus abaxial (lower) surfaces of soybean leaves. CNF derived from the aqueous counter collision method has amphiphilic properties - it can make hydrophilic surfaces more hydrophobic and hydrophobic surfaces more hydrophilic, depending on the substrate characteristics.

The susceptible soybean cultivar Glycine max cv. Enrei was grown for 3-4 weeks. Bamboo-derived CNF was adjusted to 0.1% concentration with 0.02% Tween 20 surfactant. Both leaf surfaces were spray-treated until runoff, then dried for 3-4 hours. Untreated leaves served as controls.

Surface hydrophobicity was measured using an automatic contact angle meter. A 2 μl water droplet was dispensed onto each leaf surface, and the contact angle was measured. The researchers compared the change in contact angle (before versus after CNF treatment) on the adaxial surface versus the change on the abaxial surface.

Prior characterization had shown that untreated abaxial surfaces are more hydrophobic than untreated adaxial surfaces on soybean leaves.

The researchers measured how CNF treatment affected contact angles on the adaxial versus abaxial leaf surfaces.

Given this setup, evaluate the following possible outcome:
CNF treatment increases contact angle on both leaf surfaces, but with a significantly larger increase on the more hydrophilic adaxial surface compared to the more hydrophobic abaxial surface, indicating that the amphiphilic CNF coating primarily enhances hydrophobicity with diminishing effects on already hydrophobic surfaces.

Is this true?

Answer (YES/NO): NO